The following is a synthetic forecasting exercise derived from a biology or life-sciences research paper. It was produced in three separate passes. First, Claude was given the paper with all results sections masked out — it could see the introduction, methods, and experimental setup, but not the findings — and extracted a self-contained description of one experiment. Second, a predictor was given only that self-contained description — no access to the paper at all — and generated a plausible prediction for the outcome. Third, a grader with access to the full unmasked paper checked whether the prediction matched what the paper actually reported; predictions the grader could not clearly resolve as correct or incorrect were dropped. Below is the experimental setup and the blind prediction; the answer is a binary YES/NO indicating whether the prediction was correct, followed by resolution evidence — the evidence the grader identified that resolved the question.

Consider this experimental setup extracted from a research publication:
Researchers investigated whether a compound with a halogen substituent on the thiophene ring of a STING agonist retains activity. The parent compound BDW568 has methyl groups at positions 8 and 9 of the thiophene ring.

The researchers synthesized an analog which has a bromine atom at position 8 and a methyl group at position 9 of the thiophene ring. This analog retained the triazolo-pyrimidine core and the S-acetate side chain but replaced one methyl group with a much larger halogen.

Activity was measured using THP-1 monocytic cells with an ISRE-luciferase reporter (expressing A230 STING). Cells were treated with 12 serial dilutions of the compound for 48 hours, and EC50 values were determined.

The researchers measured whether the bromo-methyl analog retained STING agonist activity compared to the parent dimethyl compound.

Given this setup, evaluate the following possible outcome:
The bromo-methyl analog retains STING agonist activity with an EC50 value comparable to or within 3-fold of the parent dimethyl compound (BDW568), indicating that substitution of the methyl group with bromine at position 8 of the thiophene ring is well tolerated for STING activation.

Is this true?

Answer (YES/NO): NO